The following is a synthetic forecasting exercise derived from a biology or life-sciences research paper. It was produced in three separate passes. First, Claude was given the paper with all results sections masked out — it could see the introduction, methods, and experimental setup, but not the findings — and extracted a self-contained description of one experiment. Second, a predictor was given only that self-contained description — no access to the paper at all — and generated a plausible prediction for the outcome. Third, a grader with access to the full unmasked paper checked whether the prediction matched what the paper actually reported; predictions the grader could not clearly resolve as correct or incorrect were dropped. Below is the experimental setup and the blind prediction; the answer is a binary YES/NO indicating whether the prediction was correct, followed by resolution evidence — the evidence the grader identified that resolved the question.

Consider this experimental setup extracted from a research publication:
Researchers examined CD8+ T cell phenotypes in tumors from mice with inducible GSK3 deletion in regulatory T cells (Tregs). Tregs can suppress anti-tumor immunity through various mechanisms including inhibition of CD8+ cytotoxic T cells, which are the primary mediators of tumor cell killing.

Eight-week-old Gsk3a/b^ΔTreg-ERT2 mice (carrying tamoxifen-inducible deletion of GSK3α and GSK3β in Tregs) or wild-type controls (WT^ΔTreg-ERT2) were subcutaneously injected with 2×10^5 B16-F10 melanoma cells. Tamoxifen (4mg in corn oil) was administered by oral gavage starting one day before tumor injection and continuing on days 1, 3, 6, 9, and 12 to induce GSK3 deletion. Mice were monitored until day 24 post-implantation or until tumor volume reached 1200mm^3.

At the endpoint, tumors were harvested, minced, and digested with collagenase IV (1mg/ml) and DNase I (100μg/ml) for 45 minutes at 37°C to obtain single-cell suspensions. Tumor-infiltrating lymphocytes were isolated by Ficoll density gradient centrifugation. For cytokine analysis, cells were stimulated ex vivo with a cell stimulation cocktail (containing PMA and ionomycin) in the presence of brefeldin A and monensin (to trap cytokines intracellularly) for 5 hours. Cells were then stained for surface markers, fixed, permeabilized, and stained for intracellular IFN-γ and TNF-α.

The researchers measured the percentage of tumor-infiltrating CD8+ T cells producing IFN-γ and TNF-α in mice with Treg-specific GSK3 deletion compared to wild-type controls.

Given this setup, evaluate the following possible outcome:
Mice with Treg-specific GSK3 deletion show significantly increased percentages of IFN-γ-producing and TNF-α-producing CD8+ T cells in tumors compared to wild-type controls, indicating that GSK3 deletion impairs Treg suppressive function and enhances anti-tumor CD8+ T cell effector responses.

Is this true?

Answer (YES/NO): NO